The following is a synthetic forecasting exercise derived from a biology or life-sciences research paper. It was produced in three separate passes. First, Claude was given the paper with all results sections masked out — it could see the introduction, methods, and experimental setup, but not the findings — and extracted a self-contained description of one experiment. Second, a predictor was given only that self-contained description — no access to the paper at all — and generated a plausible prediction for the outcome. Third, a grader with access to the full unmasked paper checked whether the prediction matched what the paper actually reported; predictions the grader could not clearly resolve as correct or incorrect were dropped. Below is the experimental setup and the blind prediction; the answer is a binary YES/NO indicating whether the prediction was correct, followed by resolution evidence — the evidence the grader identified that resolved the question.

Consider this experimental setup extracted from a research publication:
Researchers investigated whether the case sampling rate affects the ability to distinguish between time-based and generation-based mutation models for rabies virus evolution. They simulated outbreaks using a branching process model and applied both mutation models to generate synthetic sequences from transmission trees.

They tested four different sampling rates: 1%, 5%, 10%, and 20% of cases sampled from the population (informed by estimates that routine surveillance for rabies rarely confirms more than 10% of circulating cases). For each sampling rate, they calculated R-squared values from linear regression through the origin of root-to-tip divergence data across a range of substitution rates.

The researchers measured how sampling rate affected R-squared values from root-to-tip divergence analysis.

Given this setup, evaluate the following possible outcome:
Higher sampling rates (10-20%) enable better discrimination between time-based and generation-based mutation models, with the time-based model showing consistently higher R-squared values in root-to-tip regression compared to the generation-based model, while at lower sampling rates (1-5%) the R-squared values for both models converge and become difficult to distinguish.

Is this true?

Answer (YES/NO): NO